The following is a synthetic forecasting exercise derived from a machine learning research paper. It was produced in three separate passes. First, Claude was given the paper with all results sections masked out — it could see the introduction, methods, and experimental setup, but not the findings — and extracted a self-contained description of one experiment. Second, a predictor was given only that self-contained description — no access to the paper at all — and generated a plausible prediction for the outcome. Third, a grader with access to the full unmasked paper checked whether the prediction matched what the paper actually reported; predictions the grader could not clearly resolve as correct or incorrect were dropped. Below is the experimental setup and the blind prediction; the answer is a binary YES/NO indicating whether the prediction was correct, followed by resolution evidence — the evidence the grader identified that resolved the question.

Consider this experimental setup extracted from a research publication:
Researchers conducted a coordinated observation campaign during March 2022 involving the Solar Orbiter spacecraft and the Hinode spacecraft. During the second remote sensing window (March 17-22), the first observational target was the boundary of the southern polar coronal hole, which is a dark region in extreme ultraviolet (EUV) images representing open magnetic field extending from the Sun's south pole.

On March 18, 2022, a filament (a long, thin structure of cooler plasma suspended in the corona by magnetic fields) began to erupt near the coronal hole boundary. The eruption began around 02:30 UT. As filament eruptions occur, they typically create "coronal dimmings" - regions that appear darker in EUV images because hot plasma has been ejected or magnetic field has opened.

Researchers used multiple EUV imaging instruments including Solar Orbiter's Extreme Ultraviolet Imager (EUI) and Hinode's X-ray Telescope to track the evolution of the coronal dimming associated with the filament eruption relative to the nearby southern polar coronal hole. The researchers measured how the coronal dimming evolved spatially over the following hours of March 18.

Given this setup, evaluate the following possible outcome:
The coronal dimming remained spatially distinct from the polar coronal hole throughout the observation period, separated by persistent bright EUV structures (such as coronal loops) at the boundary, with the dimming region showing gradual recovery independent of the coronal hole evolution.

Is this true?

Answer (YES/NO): NO